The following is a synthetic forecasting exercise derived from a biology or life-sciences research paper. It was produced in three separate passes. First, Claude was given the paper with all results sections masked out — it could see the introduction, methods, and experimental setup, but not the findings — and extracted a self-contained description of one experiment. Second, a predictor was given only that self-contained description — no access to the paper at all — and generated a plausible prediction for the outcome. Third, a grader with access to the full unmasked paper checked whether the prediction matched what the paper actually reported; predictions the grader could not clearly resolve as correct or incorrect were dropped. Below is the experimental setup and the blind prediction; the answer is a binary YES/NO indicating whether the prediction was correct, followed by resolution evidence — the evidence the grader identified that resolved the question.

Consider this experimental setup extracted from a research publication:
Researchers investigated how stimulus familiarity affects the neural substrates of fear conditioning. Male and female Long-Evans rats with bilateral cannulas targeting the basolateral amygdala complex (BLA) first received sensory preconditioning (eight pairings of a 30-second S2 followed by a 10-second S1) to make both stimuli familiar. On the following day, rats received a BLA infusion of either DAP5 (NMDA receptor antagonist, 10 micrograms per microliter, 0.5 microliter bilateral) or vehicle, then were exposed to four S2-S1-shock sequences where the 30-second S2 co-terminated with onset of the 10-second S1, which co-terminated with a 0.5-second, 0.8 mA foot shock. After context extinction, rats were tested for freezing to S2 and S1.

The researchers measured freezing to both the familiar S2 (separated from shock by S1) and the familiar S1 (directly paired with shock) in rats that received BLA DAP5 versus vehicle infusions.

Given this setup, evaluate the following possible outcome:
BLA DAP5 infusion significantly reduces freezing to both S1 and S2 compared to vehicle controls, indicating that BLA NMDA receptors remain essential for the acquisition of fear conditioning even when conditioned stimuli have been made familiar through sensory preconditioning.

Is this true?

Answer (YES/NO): NO